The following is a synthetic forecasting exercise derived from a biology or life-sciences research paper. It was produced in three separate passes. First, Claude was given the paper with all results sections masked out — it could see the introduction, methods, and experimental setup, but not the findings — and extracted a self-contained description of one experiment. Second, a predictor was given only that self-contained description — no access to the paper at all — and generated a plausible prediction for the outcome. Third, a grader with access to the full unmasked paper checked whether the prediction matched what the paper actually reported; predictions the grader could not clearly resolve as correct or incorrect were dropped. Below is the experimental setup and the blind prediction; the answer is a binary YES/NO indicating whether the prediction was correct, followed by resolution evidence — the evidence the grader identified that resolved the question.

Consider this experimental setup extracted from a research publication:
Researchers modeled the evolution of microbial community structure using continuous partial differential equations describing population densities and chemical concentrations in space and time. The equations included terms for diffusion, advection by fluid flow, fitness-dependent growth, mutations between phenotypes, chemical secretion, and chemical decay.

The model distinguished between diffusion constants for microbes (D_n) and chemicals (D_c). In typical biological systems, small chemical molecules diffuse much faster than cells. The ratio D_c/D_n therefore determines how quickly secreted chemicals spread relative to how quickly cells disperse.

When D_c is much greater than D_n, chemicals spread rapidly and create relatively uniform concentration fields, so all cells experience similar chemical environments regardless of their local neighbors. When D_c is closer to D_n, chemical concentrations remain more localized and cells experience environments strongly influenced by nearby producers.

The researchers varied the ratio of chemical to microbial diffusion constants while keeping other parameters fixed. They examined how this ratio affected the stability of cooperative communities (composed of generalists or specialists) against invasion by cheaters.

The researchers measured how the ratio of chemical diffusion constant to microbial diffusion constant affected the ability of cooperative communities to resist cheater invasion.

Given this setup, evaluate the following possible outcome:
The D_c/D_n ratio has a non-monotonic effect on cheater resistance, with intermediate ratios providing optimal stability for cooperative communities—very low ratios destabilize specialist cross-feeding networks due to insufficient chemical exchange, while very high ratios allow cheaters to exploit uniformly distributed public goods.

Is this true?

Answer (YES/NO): NO